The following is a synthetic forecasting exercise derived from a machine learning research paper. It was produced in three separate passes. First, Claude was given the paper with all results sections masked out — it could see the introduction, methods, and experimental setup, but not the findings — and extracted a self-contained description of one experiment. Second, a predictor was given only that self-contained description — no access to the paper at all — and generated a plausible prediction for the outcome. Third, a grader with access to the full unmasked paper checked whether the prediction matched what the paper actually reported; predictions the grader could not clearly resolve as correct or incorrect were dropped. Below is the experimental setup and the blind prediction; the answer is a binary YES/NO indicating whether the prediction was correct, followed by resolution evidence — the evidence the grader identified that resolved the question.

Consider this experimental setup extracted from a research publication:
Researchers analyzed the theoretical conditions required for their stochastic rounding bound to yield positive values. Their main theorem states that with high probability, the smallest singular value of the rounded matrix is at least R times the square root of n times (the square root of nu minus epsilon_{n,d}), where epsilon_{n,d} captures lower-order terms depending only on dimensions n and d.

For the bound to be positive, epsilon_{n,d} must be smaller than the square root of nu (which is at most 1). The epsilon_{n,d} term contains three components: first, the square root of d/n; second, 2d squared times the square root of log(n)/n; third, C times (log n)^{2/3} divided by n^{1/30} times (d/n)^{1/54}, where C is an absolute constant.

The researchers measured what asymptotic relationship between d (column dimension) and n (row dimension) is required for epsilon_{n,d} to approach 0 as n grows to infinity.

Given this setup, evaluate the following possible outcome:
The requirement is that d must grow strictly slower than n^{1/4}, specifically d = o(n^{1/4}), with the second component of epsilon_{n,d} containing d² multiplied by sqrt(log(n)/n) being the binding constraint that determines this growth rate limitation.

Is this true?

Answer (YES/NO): NO